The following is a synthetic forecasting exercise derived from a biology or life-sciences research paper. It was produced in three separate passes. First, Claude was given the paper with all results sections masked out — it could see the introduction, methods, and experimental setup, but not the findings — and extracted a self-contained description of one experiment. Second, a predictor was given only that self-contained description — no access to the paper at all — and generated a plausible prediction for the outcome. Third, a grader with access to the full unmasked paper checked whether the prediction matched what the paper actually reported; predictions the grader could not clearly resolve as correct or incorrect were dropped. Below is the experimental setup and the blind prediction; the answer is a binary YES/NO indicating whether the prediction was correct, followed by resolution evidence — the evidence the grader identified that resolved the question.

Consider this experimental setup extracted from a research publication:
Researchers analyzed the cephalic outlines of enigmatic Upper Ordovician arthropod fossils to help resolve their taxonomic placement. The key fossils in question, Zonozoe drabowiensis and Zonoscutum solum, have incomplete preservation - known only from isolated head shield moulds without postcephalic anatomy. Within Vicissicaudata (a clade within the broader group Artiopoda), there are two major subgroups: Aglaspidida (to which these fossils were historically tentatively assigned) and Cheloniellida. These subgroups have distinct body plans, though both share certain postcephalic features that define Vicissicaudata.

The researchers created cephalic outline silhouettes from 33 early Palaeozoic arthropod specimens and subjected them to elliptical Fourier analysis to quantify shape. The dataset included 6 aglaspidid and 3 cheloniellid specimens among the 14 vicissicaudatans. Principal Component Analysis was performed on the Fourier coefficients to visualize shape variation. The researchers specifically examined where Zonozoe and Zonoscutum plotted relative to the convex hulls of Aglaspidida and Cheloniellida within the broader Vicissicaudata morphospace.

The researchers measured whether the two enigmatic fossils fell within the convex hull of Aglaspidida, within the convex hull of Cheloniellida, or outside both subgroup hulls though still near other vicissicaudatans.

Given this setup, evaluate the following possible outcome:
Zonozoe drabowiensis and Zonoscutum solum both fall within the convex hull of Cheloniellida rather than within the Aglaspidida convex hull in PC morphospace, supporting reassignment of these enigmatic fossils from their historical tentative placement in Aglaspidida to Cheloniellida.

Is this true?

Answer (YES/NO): NO